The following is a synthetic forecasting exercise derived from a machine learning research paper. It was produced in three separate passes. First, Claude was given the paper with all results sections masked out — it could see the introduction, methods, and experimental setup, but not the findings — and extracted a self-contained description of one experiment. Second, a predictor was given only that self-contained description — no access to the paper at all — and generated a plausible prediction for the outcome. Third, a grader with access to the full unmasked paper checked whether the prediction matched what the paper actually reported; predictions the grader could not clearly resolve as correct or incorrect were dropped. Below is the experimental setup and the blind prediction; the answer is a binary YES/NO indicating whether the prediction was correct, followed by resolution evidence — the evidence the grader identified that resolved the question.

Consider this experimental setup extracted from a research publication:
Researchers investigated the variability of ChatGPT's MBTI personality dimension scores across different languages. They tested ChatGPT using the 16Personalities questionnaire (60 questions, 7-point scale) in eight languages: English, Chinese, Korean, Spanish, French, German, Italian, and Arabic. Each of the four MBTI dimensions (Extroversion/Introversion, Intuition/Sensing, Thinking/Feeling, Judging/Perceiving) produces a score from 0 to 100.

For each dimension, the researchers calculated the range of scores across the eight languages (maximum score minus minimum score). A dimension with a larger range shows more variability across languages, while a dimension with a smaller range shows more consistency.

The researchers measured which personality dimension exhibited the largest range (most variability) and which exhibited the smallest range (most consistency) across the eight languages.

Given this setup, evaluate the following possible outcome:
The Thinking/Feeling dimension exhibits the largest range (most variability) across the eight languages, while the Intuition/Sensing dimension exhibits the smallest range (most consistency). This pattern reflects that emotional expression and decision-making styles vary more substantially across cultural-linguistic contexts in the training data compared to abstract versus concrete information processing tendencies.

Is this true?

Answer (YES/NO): NO